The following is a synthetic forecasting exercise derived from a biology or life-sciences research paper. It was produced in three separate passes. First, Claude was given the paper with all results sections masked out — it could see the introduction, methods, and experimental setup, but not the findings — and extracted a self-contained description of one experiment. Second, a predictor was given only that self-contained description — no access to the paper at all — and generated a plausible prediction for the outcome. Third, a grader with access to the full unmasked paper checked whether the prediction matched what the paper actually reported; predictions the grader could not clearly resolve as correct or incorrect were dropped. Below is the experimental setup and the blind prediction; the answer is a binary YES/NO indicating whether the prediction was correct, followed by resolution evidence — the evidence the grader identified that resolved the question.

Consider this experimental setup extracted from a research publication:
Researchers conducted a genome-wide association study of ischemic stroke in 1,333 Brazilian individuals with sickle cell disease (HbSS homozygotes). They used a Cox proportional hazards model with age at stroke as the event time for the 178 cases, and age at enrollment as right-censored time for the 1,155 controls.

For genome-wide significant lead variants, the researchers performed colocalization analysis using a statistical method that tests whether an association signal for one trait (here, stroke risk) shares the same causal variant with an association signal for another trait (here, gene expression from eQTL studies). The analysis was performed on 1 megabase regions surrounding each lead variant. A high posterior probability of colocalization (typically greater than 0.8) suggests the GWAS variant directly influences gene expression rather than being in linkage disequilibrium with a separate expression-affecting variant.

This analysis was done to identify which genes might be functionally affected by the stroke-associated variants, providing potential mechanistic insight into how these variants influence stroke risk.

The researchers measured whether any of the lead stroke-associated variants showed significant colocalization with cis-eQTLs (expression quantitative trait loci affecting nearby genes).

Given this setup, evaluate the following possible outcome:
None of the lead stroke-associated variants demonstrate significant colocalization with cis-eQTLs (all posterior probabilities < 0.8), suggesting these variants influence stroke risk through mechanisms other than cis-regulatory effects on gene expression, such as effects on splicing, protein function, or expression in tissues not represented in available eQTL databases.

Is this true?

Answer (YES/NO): NO